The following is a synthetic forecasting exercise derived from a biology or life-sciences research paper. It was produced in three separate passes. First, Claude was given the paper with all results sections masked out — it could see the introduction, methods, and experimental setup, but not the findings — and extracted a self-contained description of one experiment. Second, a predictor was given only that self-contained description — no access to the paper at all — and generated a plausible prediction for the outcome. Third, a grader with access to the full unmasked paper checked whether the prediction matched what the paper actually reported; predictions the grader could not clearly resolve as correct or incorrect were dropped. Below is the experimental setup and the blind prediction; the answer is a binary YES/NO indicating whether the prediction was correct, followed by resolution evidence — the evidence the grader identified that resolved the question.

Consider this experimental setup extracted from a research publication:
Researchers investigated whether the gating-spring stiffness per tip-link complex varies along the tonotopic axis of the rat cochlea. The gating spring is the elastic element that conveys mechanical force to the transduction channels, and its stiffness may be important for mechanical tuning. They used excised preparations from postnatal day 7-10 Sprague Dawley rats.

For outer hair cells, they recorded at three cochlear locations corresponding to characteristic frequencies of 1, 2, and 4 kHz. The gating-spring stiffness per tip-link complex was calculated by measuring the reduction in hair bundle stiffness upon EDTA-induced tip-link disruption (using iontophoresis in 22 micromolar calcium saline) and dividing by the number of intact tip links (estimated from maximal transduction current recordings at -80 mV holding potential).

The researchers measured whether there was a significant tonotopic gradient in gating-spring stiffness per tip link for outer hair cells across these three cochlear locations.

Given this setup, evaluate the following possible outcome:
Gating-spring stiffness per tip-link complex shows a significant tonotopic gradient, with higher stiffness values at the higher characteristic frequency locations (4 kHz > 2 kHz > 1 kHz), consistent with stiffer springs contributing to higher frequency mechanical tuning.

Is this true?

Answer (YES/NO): YES